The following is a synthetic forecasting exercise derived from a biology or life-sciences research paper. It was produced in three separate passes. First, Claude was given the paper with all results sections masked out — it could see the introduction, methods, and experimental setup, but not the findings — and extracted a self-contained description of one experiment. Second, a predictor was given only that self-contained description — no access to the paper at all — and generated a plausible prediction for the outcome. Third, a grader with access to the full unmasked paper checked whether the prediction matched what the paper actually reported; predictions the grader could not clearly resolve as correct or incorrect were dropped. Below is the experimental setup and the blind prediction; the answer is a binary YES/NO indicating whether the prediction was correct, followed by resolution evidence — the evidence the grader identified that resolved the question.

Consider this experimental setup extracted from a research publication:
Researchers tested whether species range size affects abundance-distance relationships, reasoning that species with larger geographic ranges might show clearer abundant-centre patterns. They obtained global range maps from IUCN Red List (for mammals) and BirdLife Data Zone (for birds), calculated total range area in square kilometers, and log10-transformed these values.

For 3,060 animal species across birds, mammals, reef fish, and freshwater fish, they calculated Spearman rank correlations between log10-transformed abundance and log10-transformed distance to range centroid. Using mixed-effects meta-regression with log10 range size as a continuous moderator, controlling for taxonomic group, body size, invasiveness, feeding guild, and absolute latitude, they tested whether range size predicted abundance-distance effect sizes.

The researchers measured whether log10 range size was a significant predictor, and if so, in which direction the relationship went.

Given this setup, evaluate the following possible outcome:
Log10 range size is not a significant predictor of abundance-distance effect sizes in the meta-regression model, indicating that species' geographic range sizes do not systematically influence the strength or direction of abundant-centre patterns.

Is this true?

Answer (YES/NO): NO